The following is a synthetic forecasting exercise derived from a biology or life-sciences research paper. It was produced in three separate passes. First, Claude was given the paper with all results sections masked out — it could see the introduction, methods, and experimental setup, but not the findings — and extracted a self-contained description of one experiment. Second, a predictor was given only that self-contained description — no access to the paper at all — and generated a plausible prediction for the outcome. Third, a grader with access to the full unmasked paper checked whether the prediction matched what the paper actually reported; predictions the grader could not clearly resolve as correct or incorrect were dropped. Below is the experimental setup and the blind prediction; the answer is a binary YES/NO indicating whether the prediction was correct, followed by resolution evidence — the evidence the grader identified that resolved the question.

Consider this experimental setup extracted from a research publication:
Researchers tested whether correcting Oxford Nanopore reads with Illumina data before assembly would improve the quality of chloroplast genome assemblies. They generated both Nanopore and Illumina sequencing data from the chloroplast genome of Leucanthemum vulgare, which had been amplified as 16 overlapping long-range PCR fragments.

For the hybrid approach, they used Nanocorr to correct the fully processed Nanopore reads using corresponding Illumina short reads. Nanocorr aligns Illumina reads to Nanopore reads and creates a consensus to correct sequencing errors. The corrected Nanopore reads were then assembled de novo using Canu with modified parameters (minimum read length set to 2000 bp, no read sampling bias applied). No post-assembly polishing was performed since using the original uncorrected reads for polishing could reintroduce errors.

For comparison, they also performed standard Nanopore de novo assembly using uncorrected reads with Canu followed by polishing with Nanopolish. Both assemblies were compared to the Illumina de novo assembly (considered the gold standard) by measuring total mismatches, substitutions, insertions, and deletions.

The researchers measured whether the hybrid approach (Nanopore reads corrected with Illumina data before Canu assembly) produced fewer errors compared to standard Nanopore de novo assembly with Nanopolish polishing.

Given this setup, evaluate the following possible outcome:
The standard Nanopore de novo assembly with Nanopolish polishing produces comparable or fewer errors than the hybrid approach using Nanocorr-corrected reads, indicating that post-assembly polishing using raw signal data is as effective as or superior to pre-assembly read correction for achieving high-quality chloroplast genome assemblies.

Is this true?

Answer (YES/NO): NO